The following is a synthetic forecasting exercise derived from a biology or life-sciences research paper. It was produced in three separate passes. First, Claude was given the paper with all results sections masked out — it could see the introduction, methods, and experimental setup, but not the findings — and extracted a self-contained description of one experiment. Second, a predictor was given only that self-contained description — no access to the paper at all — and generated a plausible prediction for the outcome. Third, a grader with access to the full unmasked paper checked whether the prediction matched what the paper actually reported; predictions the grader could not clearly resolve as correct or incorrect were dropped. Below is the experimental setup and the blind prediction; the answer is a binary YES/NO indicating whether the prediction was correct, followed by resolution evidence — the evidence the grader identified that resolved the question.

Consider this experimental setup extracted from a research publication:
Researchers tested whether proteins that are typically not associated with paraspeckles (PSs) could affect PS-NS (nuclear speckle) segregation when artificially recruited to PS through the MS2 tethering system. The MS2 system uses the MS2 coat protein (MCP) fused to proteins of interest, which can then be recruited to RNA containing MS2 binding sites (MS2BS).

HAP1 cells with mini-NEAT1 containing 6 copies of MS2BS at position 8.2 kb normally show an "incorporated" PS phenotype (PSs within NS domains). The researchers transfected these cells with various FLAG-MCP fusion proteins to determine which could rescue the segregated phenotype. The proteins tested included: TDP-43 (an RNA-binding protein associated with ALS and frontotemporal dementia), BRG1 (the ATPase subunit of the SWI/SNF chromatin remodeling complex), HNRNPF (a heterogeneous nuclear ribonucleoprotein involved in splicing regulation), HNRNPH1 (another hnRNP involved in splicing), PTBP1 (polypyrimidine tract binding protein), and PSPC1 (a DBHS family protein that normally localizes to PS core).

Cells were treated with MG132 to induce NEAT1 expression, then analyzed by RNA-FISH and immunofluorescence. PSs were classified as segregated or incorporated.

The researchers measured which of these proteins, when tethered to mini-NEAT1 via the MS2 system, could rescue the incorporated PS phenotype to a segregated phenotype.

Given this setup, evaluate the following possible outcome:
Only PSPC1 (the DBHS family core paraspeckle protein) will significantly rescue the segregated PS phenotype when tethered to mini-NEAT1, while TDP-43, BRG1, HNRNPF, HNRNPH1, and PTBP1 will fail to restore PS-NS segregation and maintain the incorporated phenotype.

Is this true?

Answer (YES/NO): NO